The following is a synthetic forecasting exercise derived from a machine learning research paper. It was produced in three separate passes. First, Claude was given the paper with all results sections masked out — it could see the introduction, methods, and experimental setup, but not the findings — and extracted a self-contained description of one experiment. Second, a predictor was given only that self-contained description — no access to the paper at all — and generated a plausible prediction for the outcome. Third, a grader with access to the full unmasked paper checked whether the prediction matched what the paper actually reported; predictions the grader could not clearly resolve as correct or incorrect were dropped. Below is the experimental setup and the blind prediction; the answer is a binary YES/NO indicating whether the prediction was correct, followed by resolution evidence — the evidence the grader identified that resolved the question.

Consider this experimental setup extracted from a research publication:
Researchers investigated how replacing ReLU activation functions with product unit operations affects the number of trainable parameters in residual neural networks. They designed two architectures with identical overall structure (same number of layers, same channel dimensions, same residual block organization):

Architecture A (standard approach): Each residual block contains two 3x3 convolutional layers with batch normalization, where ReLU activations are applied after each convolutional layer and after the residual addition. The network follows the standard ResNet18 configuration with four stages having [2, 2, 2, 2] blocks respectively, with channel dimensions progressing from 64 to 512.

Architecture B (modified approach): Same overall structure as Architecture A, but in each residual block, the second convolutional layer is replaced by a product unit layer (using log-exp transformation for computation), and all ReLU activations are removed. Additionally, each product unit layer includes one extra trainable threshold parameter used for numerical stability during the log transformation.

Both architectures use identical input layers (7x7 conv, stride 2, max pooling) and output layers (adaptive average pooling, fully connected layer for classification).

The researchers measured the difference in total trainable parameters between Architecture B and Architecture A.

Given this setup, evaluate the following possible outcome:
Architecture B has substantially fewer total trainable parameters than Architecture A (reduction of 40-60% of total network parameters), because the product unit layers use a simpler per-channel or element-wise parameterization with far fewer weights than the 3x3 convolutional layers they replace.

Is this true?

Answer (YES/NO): NO